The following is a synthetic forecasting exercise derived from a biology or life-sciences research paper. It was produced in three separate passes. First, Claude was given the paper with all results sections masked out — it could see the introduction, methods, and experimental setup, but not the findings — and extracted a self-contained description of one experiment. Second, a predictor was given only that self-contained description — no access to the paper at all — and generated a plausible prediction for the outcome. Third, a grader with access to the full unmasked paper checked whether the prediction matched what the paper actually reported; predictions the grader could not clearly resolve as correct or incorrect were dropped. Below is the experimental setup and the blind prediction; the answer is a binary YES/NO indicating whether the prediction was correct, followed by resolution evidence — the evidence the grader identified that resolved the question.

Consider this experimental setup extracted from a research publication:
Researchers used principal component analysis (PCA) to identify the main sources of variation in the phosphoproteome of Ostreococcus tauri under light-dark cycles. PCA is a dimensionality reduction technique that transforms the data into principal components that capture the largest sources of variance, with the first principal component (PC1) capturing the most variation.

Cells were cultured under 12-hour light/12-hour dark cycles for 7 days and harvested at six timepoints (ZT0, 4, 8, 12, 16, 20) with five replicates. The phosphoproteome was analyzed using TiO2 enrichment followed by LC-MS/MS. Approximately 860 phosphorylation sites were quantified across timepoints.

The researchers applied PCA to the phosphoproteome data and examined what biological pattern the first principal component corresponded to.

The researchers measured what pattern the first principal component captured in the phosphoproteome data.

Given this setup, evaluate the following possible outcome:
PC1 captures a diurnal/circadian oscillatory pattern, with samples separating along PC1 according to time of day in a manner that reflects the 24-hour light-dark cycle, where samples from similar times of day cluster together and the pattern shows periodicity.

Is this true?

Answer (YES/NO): YES